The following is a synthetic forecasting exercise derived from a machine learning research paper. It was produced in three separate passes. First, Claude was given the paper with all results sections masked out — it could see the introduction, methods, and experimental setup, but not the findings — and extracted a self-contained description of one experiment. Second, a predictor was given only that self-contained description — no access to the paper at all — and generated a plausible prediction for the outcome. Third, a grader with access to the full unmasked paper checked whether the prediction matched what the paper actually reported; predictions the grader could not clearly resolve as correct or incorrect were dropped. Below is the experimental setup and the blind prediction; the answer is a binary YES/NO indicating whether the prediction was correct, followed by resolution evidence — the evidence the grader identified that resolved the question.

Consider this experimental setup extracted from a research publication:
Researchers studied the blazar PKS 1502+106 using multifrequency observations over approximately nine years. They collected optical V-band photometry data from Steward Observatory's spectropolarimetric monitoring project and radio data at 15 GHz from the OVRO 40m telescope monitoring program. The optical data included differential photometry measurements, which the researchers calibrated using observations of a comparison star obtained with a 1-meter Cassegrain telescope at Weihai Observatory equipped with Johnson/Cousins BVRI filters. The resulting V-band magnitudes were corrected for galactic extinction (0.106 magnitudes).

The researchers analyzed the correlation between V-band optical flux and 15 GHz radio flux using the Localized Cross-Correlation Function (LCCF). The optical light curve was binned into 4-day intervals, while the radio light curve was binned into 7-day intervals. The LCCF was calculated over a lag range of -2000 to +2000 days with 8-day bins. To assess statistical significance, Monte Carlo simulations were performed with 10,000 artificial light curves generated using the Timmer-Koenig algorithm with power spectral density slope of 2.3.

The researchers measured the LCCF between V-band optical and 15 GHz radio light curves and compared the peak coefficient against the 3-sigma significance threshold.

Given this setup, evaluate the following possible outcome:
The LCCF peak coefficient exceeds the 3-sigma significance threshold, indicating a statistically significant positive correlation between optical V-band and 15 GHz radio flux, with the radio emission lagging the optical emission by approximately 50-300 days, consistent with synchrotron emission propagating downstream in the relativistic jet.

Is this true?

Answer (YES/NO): YES